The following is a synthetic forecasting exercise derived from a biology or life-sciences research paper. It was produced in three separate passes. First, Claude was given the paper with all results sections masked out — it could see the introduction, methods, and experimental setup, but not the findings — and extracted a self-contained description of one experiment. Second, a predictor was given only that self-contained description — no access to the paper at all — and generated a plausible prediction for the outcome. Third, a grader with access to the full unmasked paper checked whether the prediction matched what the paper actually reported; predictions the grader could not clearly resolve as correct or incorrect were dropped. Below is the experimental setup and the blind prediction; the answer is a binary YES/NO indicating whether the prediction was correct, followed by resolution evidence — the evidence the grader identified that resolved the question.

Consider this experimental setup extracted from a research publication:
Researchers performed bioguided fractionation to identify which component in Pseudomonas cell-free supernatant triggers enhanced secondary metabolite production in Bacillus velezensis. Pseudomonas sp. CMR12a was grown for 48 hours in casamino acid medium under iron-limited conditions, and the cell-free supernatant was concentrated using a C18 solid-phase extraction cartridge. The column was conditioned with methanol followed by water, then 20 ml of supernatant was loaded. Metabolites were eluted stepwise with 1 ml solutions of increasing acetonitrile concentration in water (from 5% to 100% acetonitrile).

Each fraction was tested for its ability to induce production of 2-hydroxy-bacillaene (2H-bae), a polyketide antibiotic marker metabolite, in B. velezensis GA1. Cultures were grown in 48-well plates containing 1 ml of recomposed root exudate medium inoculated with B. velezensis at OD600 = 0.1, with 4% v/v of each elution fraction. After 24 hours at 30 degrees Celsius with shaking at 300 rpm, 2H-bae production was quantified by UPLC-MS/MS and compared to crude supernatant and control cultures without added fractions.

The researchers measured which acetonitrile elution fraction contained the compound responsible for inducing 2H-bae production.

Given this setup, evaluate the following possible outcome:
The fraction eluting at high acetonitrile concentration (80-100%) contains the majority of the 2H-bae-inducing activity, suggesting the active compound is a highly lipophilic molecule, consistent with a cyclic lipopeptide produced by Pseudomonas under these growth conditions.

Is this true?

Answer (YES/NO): NO